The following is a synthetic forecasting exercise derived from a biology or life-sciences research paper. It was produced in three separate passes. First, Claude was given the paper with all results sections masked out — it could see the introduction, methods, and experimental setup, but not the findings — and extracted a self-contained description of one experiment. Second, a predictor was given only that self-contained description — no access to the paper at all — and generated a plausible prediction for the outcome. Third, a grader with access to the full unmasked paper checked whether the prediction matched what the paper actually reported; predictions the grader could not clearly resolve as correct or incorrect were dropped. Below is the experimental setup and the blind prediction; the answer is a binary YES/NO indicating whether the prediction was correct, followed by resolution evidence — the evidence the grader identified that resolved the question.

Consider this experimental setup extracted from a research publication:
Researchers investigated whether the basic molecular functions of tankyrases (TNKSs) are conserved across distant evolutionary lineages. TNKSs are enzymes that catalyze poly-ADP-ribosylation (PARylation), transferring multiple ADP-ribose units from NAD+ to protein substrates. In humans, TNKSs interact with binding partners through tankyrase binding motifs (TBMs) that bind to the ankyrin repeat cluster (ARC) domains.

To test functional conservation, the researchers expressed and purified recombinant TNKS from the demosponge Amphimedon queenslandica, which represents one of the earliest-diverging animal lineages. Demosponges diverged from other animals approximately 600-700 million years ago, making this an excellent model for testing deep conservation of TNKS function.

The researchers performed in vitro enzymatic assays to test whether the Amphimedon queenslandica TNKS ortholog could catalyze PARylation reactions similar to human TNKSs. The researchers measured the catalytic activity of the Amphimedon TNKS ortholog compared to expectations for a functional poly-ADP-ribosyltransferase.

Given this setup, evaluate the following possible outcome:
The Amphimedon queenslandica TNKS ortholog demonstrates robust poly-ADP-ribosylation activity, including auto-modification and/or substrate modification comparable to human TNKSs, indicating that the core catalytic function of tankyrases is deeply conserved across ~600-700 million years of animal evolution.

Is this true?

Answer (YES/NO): YES